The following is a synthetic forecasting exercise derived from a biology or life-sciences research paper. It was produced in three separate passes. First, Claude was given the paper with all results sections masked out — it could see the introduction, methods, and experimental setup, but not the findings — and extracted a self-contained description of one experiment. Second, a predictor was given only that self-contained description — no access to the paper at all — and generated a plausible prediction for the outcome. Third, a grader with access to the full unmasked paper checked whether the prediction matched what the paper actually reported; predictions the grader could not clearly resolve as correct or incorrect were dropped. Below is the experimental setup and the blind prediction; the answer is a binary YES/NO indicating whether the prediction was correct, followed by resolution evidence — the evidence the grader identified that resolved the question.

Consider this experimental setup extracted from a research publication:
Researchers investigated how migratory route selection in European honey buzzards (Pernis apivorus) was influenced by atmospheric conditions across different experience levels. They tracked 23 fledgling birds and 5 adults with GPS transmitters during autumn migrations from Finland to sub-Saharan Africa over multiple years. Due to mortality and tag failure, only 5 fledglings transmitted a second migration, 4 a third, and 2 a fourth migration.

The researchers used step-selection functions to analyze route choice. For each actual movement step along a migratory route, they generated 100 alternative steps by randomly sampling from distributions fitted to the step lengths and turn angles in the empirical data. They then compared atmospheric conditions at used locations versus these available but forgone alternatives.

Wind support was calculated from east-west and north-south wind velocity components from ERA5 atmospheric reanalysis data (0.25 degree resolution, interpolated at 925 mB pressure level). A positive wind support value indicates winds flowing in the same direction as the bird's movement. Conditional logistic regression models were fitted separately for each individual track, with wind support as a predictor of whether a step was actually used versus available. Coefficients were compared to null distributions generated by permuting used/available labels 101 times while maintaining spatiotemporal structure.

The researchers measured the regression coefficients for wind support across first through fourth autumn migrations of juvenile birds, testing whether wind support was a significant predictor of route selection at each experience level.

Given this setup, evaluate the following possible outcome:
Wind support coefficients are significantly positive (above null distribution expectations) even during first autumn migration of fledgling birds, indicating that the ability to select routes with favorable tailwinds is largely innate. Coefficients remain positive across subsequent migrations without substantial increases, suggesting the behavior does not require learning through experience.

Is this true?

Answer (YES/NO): YES